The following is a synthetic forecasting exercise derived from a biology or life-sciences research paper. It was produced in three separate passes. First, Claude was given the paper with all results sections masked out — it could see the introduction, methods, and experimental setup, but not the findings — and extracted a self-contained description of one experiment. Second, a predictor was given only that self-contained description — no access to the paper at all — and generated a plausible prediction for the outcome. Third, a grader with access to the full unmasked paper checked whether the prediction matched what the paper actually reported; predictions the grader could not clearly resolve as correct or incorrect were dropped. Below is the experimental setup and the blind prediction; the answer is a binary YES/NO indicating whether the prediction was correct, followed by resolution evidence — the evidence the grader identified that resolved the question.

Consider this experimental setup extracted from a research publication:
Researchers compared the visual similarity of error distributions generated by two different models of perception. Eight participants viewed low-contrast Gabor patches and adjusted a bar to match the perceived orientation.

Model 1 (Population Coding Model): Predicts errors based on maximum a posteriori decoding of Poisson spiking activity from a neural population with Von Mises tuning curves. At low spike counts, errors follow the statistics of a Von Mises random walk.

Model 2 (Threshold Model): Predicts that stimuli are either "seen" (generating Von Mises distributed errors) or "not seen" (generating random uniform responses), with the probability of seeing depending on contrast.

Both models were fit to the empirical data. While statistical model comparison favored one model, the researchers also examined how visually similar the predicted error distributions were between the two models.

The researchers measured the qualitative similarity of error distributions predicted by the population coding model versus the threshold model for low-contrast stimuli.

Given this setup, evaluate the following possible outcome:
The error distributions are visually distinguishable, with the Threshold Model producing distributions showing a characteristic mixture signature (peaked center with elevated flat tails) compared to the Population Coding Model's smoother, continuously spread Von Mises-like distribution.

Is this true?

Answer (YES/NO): NO